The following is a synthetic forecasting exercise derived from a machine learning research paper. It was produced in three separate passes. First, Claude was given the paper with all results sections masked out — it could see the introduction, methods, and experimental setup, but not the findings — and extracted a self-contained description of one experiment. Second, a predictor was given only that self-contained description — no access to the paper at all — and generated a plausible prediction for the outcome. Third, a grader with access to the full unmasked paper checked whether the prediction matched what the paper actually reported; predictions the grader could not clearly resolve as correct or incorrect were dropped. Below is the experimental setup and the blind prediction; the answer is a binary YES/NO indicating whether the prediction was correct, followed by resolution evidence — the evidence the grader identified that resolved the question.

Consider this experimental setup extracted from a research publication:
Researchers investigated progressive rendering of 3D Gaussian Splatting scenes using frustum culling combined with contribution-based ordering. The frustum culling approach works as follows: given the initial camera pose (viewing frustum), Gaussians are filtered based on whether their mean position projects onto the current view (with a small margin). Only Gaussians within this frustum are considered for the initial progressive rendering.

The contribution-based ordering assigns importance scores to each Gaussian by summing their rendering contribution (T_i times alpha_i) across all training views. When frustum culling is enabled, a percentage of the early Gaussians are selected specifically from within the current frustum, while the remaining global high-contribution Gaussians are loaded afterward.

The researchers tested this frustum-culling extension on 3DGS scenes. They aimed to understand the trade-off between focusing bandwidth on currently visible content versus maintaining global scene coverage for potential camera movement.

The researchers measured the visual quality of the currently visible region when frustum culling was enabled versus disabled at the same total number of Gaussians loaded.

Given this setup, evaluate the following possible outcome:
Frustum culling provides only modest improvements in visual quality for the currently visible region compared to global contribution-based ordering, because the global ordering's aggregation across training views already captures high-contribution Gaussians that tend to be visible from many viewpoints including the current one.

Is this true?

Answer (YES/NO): NO